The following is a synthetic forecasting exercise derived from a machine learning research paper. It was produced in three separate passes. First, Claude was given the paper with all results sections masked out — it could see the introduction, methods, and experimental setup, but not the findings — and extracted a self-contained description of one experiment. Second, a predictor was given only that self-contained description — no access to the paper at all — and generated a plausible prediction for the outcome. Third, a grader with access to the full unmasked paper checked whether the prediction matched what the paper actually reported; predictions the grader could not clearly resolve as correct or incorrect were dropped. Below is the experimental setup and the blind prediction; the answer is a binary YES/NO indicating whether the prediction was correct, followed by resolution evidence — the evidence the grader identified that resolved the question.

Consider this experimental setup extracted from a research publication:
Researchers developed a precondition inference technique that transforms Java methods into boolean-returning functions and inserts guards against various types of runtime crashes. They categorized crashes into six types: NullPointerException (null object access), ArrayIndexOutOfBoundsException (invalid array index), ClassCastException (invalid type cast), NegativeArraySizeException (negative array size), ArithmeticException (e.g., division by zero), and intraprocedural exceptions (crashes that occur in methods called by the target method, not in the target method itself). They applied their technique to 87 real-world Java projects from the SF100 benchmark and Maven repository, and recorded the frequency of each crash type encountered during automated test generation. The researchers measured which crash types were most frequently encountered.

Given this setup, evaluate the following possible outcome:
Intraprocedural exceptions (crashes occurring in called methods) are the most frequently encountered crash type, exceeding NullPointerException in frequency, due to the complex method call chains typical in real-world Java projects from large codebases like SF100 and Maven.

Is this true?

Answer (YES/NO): YES